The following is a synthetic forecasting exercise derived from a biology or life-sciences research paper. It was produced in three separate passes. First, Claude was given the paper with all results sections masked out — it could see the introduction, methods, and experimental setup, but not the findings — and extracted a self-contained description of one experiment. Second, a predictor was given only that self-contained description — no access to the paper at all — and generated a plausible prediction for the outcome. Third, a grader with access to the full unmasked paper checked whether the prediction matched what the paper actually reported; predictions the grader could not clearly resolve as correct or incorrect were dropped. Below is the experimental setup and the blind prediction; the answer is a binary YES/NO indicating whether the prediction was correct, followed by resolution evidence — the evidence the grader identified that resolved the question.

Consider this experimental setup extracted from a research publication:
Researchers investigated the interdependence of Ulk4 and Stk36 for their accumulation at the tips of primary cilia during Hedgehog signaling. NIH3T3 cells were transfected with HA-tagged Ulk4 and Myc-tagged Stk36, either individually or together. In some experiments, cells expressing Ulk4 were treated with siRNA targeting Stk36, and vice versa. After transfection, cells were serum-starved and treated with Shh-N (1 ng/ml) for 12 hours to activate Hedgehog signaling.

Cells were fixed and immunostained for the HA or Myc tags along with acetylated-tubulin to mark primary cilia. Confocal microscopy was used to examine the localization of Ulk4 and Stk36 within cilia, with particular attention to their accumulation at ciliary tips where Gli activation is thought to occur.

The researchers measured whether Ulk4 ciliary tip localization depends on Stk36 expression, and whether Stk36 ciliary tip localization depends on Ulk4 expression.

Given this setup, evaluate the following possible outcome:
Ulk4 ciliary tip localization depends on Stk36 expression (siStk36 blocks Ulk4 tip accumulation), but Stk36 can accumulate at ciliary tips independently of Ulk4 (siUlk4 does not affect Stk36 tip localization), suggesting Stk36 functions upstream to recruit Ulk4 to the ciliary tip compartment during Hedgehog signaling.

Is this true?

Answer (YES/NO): NO